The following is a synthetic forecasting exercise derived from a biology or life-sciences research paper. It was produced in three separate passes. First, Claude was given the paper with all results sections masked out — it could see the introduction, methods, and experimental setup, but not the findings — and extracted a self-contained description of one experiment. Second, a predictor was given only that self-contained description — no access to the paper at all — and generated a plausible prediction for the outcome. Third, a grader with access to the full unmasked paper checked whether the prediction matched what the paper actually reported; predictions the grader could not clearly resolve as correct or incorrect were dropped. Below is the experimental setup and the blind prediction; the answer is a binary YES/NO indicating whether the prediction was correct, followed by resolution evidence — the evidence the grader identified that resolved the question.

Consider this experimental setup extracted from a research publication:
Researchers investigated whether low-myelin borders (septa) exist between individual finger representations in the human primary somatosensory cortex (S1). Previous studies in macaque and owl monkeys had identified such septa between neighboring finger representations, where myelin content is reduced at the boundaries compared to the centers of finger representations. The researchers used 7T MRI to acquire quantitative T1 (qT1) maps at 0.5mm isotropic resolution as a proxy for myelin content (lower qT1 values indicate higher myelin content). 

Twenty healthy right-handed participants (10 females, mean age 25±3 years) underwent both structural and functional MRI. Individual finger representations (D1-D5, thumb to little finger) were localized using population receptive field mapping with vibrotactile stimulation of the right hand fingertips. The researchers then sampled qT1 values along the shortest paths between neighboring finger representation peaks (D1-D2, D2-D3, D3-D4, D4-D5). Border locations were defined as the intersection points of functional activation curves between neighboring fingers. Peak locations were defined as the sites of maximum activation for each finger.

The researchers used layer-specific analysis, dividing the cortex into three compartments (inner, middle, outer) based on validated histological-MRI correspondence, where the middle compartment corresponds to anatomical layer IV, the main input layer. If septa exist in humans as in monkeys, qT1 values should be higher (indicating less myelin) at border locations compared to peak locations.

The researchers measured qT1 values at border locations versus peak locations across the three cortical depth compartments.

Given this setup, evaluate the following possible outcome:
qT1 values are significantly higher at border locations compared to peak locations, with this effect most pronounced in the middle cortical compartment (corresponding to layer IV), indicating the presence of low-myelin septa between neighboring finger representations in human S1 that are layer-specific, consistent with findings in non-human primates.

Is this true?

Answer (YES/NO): NO